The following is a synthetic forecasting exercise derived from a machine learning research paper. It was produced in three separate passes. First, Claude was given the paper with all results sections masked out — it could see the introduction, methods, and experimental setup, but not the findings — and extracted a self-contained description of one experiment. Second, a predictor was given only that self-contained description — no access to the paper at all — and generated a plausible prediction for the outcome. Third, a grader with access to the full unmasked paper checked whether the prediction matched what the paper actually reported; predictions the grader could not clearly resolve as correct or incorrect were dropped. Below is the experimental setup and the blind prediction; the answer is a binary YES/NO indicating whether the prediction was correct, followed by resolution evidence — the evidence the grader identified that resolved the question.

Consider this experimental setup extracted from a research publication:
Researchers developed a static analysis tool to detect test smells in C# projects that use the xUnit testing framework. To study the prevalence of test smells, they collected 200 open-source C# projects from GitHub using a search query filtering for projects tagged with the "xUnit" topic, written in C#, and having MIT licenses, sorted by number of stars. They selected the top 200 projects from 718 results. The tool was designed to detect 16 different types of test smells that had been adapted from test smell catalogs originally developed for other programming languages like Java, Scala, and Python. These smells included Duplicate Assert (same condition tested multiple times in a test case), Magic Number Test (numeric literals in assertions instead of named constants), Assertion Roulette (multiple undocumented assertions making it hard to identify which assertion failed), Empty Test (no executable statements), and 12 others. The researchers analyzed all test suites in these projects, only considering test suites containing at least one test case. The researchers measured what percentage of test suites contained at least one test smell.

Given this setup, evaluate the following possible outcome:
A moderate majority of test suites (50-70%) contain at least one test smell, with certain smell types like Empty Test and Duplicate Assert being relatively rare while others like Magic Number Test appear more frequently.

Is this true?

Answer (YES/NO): NO